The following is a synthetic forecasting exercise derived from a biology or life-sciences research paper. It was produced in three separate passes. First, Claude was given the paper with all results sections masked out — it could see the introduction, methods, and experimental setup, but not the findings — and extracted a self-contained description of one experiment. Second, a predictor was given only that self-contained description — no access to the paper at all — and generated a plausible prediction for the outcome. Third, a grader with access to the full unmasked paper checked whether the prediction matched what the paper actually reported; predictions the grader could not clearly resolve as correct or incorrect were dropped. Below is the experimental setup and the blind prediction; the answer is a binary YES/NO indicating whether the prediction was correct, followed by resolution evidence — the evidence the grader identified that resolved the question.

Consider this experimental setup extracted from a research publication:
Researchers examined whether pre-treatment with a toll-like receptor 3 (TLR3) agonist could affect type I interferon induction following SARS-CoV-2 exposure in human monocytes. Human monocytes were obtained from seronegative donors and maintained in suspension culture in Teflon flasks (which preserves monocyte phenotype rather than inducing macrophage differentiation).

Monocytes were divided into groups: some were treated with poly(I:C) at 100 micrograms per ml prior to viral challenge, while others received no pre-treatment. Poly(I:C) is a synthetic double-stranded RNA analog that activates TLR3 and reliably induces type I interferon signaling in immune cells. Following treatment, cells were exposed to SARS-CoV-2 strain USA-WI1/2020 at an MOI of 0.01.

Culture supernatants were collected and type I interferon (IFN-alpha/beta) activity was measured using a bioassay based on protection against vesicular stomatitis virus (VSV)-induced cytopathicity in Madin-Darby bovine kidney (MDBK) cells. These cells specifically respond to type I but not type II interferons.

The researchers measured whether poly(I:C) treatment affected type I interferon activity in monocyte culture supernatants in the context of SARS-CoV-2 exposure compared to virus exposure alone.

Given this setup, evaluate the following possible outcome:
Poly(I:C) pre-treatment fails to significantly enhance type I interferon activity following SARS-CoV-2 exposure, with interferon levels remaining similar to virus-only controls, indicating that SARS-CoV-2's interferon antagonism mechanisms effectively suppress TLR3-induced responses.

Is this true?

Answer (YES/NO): NO